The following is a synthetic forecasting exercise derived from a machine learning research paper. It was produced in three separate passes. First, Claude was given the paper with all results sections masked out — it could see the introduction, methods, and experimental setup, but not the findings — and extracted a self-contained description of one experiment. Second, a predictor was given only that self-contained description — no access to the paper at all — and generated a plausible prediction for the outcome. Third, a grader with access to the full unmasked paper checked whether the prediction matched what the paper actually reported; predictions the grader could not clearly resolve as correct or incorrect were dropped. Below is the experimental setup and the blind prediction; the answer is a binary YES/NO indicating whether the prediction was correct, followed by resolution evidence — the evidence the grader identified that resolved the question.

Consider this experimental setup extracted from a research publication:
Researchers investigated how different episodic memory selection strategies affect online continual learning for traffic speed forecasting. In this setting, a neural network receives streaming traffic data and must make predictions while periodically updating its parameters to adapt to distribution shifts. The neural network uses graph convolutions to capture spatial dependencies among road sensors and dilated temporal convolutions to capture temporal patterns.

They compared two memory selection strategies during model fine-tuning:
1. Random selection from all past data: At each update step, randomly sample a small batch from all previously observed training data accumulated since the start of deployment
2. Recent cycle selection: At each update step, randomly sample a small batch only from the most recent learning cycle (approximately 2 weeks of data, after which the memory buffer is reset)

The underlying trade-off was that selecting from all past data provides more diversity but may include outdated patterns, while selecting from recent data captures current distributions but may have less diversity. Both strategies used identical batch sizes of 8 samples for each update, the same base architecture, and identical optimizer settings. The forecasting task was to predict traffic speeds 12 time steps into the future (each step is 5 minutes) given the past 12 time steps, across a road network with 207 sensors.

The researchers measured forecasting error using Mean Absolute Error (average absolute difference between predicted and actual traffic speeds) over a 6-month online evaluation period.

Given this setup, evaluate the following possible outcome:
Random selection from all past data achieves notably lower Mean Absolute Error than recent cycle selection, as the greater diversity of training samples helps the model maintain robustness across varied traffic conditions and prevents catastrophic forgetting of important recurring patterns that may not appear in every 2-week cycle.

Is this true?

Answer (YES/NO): NO